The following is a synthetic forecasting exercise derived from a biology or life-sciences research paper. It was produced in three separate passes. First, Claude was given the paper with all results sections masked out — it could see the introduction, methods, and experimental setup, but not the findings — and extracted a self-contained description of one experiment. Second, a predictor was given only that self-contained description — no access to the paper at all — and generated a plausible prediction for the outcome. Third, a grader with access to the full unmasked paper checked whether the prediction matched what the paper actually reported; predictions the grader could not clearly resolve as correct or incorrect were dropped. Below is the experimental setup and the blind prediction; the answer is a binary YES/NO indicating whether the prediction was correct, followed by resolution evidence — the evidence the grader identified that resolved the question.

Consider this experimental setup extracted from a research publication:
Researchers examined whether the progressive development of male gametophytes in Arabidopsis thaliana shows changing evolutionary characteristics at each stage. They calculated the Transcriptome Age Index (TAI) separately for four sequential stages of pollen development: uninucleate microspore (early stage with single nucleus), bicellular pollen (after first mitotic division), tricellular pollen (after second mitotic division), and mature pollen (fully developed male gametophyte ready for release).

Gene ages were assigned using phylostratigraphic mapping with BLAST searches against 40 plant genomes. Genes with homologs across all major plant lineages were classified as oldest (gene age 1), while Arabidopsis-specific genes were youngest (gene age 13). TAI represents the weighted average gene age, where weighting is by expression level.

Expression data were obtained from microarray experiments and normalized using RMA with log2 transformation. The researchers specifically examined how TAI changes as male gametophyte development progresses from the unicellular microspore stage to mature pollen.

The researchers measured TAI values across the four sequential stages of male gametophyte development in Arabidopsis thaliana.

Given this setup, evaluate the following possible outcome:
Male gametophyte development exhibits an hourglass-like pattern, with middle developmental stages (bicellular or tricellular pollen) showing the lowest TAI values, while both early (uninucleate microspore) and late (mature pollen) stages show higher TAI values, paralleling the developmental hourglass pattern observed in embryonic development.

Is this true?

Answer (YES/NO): NO